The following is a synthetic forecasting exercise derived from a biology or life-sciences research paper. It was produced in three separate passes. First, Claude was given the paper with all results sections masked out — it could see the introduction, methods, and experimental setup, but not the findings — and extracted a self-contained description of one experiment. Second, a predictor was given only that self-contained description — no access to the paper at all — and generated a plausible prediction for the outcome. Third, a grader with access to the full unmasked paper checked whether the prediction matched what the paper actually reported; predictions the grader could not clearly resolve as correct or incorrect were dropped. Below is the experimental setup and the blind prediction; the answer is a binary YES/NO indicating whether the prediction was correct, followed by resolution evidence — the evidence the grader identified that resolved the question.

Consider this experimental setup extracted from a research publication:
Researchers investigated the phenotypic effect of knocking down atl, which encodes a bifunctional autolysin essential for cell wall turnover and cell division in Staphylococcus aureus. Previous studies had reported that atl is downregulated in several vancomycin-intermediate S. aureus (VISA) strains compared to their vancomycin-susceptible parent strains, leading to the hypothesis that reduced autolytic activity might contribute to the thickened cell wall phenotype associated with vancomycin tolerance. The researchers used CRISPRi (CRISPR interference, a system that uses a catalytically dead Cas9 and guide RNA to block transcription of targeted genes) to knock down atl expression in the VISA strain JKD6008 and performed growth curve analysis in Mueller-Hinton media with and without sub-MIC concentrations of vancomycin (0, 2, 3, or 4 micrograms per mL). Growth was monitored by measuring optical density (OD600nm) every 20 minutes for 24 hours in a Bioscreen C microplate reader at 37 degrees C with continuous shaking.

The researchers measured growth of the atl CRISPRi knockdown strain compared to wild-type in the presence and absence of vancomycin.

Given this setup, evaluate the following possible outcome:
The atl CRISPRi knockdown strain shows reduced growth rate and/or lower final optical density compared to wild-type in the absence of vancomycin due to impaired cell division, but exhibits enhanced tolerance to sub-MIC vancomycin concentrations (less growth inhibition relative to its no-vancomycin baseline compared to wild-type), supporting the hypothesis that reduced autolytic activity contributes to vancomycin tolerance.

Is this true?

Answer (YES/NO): NO